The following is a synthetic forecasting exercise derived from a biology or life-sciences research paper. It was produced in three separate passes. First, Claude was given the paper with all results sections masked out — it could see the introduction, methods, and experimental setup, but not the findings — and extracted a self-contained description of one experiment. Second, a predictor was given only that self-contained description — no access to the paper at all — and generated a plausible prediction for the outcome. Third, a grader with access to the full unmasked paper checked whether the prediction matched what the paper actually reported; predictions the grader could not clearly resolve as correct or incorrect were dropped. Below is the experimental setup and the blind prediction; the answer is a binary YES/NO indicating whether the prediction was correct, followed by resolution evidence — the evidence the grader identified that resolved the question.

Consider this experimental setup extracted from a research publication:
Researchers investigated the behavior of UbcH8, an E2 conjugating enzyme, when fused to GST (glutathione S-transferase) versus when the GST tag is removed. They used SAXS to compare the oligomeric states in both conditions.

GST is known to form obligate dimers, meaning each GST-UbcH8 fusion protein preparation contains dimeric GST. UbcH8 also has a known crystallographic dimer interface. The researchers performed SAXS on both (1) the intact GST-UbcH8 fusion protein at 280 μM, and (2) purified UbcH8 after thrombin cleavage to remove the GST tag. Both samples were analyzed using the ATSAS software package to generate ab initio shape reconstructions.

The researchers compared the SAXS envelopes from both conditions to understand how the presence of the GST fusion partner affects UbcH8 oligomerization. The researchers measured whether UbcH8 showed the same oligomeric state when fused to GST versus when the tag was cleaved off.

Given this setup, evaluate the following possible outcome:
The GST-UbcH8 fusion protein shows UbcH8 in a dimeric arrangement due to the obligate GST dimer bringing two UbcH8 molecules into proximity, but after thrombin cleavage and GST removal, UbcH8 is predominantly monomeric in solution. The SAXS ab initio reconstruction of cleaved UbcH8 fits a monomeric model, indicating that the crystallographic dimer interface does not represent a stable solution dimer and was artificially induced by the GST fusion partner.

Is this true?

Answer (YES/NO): NO